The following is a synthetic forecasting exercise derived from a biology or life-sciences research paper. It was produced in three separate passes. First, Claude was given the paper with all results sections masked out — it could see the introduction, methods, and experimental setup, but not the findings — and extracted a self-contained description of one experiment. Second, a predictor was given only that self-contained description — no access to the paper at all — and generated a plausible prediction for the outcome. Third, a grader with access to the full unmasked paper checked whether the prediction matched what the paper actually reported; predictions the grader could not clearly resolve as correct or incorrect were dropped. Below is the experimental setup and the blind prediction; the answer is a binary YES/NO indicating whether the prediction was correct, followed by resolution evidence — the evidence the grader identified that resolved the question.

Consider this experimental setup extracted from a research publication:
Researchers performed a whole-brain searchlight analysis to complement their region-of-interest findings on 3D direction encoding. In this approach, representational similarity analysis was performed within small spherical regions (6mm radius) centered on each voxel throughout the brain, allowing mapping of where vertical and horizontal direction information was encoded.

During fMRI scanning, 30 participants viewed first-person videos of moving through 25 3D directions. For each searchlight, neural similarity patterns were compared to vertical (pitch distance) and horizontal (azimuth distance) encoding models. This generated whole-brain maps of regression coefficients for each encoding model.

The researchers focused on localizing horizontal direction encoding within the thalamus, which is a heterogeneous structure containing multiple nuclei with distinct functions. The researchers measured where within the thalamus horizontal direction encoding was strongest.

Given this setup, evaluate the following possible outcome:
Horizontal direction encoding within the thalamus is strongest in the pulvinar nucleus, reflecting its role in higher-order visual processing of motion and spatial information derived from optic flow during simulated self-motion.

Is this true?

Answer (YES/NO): NO